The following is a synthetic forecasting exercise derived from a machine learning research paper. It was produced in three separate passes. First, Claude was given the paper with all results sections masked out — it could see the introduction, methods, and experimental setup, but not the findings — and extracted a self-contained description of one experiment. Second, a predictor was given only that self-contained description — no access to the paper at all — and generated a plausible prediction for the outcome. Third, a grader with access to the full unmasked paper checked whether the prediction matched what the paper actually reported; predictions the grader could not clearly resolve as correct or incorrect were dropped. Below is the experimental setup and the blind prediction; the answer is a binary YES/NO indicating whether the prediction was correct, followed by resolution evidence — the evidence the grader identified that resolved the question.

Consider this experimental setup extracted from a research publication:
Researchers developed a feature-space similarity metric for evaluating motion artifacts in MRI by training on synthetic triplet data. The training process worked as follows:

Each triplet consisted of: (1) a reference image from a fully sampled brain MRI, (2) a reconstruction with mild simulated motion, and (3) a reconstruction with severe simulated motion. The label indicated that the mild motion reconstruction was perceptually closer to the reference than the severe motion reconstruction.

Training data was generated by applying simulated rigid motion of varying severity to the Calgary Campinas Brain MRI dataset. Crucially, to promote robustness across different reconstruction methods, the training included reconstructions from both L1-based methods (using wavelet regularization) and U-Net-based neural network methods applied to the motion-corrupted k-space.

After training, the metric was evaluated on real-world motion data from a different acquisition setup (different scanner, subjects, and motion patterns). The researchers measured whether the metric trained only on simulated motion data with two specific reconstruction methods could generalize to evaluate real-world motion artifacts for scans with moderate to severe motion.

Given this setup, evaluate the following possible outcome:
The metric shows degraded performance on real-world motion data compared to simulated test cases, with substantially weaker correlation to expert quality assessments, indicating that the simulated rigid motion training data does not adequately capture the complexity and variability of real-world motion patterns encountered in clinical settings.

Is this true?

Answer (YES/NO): NO